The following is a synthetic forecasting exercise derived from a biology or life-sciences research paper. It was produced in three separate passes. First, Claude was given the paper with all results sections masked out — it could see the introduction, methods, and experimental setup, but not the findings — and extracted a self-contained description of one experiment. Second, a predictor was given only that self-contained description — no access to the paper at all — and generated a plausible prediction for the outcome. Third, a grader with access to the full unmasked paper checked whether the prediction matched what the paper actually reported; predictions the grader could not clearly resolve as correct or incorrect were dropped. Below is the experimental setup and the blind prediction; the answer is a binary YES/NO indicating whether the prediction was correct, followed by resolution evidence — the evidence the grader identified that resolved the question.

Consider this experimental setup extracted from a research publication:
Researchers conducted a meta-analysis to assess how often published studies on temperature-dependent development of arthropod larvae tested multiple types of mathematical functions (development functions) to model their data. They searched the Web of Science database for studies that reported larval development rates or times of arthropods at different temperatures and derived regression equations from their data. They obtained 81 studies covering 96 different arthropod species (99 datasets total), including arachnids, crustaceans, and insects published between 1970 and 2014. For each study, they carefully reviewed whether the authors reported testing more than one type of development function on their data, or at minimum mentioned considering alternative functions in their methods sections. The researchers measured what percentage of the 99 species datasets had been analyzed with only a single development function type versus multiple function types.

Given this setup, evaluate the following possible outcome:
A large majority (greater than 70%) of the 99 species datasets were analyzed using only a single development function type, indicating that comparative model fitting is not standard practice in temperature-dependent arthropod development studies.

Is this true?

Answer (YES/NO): NO